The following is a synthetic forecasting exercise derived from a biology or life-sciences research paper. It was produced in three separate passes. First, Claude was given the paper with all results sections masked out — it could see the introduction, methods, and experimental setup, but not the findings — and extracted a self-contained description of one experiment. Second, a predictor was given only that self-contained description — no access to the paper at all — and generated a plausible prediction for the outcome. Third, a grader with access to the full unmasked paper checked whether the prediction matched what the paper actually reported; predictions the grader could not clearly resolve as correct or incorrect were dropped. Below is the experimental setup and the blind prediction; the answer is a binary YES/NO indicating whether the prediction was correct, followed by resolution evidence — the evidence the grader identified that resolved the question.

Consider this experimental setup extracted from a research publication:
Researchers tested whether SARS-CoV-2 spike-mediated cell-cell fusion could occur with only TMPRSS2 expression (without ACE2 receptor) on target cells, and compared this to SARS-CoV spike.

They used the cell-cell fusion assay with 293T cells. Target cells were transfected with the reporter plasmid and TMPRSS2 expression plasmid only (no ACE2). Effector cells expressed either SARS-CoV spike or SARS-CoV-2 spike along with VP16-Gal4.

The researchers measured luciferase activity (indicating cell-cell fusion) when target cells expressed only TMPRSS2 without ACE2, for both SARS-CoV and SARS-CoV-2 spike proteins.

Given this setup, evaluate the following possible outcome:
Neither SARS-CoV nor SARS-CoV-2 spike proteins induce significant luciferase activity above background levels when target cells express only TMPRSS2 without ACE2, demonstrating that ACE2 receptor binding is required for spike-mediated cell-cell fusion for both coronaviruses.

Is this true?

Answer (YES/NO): NO